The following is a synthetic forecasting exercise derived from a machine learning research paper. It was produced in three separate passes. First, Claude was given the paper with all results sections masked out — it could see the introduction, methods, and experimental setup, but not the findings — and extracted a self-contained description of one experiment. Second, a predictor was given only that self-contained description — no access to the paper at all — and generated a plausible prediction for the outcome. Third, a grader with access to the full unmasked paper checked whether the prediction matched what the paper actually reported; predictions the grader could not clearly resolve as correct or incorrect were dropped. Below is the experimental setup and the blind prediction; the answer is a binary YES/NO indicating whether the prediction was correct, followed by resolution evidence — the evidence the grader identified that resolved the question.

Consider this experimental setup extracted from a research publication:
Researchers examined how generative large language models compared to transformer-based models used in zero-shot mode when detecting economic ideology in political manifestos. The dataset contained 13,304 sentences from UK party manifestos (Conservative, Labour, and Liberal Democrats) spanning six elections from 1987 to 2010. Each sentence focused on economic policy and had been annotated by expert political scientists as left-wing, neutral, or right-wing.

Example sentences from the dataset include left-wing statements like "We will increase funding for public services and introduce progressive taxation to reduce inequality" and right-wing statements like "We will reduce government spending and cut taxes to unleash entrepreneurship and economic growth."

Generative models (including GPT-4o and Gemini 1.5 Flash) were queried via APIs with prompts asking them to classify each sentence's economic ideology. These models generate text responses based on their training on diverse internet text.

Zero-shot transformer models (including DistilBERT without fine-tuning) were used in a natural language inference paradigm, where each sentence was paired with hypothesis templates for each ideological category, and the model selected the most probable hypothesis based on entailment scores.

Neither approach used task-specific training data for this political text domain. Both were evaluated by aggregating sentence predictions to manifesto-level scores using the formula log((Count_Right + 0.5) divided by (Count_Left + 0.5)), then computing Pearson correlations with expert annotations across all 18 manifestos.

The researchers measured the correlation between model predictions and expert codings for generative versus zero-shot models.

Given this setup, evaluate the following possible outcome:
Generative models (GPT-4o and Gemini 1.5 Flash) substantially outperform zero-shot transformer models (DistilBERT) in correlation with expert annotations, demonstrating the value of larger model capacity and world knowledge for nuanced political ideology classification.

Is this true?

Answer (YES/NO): YES